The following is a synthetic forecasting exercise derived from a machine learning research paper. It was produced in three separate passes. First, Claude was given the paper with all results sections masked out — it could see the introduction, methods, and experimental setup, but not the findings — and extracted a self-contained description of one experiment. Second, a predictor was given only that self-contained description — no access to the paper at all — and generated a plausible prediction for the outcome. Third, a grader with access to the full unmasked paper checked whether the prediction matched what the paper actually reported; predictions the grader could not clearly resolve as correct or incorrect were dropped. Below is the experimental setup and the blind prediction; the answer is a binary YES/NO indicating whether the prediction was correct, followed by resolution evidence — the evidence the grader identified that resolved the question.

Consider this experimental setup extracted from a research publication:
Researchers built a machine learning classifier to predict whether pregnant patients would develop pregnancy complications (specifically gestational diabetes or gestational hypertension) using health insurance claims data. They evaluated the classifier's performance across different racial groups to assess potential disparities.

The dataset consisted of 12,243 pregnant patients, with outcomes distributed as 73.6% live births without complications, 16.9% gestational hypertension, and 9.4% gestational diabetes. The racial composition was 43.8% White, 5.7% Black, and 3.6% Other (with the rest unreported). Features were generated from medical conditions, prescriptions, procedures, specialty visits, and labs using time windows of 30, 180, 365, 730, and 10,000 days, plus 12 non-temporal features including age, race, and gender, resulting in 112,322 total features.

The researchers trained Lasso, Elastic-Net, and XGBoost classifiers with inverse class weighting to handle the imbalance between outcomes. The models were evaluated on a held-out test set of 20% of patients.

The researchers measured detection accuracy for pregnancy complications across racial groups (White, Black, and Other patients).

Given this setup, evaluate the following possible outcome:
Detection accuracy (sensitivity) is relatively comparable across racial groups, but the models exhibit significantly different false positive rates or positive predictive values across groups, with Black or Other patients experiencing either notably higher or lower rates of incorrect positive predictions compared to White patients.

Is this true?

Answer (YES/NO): NO